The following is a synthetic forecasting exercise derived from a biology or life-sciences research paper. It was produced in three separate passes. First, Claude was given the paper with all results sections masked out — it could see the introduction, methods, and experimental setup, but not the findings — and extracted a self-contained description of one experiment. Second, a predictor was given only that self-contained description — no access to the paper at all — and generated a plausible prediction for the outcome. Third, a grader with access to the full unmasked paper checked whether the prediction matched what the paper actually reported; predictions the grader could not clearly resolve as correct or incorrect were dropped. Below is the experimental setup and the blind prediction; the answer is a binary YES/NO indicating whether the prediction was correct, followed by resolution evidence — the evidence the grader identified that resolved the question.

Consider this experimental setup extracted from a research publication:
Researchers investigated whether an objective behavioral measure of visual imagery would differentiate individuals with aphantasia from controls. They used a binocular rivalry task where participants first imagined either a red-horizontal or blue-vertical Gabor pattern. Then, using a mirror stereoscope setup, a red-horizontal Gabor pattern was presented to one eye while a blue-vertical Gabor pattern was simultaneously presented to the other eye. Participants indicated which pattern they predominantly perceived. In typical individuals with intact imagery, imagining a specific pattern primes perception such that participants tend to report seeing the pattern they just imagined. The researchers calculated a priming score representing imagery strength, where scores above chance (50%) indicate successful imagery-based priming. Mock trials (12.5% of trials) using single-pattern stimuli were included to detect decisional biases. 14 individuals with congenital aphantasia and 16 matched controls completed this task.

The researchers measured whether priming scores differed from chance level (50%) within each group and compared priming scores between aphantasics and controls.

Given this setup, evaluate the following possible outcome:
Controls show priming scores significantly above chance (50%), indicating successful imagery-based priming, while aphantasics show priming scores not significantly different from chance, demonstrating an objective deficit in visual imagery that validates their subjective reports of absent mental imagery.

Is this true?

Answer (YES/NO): YES